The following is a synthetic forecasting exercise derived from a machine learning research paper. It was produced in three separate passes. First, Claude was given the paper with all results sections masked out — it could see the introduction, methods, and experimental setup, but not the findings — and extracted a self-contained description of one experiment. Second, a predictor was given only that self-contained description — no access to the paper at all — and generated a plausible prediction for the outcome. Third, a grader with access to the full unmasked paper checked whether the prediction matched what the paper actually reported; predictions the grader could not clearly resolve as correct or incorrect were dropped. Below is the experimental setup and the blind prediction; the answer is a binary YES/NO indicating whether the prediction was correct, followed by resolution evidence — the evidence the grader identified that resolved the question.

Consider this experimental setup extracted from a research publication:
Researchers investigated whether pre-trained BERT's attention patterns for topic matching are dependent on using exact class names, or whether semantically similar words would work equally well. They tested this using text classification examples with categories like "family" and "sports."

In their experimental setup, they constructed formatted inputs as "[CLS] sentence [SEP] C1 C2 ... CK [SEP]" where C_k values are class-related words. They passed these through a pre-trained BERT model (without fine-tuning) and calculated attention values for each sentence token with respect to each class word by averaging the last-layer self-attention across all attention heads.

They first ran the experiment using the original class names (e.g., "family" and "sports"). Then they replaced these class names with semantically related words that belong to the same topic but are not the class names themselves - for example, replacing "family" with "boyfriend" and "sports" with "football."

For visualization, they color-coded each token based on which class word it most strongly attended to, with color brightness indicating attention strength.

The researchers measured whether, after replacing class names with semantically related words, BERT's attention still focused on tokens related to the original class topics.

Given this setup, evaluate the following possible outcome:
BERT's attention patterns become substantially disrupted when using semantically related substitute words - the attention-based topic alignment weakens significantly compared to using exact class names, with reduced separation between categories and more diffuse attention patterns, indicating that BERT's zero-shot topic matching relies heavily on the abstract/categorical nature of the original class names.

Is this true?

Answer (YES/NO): NO